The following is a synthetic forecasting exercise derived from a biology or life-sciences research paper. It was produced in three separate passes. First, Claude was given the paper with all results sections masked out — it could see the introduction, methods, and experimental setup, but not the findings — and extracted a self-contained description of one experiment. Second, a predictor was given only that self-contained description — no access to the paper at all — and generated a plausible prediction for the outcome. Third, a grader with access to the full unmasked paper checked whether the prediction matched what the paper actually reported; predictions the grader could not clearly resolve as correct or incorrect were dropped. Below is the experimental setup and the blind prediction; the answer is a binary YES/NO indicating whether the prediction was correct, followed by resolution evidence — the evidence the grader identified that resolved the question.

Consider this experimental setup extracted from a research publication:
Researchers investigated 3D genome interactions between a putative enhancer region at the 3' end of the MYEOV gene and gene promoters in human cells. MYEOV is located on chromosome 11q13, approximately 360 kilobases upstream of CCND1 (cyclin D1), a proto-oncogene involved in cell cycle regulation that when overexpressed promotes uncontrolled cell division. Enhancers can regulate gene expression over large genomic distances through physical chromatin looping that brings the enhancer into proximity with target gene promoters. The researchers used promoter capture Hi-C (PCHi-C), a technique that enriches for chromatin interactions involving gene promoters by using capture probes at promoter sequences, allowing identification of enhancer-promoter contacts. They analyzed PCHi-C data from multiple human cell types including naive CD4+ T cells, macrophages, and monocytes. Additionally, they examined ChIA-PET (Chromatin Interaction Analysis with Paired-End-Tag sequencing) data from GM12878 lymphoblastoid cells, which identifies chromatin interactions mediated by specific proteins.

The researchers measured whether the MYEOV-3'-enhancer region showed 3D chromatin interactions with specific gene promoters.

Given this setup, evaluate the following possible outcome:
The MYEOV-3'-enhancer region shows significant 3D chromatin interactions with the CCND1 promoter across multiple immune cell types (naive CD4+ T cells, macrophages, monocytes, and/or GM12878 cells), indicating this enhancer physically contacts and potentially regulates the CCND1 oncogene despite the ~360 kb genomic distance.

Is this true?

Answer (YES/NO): YES